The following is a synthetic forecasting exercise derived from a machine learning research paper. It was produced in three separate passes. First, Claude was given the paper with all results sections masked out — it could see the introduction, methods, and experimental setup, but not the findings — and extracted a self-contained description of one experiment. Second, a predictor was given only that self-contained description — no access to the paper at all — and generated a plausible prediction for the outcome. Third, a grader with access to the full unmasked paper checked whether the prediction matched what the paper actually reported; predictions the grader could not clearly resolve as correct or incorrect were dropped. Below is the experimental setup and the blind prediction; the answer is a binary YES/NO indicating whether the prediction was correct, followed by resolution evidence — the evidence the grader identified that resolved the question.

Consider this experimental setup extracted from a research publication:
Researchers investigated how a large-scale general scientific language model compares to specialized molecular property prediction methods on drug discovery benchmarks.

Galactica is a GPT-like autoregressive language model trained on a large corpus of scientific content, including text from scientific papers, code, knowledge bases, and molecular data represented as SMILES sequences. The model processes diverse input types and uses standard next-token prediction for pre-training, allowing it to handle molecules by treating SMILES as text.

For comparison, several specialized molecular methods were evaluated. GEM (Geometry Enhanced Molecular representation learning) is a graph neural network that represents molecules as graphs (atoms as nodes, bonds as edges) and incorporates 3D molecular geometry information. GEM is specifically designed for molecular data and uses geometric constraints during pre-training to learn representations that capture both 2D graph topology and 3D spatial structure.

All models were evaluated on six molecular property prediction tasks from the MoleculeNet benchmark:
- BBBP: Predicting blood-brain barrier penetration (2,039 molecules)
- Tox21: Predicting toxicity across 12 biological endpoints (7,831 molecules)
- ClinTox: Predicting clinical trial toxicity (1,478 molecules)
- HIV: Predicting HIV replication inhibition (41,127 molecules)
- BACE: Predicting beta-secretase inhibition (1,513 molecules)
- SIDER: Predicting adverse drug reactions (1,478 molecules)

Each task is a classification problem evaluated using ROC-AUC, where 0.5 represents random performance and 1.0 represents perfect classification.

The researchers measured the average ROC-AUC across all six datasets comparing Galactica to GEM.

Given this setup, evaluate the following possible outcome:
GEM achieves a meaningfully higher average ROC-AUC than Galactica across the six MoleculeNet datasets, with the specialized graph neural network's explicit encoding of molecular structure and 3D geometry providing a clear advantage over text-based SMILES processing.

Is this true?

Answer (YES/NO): YES